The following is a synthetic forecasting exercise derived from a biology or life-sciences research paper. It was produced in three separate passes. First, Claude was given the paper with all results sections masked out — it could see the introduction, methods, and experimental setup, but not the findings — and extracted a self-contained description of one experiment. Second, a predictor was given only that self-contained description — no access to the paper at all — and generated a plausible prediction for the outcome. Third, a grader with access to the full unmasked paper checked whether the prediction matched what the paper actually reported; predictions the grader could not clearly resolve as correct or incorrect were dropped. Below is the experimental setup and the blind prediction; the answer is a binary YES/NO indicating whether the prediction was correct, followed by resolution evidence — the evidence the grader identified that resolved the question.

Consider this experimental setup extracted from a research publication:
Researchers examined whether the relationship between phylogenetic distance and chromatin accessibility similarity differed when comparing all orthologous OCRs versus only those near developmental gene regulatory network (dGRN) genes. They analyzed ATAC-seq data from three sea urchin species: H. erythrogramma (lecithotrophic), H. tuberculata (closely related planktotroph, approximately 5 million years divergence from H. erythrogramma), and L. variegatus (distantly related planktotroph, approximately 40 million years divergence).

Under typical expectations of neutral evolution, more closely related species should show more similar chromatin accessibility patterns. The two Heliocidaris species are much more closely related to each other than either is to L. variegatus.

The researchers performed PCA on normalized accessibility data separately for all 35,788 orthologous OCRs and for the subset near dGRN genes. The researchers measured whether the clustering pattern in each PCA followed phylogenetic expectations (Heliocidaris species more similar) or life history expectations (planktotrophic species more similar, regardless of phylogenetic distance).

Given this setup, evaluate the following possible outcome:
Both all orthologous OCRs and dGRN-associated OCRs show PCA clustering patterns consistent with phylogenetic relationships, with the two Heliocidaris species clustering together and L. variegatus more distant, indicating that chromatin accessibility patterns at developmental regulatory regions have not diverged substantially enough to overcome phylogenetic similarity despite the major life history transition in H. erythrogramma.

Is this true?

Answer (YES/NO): NO